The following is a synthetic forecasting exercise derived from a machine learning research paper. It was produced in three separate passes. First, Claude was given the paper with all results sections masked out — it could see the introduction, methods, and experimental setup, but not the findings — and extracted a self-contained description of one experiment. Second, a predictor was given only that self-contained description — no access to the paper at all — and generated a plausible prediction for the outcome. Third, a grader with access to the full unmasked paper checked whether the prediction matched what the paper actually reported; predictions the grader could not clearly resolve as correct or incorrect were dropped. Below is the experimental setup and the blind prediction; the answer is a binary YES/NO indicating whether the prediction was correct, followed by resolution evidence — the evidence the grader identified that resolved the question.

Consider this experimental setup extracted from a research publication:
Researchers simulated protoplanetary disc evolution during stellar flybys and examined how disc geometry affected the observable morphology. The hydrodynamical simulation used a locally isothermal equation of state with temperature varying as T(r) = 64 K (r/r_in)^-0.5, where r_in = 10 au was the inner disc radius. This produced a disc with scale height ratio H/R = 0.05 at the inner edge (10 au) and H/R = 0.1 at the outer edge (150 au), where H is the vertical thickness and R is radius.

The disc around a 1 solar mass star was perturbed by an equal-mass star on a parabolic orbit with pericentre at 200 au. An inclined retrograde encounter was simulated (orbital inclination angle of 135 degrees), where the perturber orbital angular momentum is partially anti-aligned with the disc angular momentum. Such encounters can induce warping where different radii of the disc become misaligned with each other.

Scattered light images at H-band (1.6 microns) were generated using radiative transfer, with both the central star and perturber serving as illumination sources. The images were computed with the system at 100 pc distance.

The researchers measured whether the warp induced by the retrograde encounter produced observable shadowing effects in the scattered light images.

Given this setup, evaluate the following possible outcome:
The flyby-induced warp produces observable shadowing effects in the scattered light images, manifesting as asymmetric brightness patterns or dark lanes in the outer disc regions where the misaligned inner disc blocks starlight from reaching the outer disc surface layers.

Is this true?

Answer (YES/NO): YES